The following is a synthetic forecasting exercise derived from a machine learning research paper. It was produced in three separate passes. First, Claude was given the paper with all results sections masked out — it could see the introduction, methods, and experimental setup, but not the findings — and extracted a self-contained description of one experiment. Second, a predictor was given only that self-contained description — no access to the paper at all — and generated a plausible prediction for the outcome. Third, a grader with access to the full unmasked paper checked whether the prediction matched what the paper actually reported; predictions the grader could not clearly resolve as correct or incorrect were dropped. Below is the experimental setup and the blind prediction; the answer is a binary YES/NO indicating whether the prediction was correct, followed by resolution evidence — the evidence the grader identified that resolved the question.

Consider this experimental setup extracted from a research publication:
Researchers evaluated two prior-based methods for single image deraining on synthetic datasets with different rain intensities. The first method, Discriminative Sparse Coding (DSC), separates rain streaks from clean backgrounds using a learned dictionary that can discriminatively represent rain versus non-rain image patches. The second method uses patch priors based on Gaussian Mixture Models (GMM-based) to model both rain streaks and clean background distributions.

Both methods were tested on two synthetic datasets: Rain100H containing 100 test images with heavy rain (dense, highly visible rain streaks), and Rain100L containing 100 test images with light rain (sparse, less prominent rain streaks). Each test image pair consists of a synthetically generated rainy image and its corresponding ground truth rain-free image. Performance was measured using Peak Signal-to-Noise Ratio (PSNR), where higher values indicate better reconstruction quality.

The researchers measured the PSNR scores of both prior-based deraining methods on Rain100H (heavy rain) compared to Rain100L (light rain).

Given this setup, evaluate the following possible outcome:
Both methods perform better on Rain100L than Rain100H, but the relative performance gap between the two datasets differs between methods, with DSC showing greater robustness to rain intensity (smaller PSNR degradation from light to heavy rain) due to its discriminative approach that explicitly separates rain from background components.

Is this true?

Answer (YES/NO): YES